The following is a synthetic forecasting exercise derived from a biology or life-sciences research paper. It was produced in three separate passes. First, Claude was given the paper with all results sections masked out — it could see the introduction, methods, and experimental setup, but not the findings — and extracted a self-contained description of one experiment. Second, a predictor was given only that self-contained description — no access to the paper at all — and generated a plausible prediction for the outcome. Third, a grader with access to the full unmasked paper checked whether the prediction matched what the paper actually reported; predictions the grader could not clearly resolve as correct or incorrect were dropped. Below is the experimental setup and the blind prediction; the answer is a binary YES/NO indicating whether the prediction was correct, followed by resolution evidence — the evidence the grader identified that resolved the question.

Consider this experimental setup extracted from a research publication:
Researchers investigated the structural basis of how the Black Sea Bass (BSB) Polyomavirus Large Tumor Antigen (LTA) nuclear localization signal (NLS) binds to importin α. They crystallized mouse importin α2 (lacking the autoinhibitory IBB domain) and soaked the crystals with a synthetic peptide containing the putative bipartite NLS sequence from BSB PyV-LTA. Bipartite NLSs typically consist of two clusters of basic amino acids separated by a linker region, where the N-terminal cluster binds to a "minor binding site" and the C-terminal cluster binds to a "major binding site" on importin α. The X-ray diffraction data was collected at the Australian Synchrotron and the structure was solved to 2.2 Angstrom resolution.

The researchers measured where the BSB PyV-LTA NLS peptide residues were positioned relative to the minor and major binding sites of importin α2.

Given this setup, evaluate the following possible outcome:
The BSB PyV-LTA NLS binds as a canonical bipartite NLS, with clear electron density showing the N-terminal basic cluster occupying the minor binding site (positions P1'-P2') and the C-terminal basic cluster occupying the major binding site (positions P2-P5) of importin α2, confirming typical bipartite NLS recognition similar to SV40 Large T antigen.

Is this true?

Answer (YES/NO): NO